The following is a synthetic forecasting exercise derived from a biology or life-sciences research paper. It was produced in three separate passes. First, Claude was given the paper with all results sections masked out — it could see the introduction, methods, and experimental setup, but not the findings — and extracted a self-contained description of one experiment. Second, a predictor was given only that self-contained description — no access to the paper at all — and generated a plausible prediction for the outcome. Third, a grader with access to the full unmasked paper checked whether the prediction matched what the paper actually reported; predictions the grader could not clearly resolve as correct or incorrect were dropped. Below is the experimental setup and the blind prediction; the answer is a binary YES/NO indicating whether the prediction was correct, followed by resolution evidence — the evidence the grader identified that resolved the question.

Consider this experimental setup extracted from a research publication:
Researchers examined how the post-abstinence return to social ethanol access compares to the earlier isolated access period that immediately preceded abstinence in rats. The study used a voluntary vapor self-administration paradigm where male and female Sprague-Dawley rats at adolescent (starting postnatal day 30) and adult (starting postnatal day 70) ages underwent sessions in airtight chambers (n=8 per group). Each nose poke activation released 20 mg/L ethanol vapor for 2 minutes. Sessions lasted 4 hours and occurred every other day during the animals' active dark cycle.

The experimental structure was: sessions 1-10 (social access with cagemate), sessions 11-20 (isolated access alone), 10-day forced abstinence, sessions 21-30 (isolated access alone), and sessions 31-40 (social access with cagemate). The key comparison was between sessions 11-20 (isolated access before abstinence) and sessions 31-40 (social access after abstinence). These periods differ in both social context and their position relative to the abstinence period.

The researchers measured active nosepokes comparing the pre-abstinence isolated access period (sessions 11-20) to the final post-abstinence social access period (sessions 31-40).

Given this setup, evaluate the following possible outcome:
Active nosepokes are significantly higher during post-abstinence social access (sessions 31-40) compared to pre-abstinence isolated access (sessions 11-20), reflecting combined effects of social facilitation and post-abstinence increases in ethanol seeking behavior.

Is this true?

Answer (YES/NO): NO